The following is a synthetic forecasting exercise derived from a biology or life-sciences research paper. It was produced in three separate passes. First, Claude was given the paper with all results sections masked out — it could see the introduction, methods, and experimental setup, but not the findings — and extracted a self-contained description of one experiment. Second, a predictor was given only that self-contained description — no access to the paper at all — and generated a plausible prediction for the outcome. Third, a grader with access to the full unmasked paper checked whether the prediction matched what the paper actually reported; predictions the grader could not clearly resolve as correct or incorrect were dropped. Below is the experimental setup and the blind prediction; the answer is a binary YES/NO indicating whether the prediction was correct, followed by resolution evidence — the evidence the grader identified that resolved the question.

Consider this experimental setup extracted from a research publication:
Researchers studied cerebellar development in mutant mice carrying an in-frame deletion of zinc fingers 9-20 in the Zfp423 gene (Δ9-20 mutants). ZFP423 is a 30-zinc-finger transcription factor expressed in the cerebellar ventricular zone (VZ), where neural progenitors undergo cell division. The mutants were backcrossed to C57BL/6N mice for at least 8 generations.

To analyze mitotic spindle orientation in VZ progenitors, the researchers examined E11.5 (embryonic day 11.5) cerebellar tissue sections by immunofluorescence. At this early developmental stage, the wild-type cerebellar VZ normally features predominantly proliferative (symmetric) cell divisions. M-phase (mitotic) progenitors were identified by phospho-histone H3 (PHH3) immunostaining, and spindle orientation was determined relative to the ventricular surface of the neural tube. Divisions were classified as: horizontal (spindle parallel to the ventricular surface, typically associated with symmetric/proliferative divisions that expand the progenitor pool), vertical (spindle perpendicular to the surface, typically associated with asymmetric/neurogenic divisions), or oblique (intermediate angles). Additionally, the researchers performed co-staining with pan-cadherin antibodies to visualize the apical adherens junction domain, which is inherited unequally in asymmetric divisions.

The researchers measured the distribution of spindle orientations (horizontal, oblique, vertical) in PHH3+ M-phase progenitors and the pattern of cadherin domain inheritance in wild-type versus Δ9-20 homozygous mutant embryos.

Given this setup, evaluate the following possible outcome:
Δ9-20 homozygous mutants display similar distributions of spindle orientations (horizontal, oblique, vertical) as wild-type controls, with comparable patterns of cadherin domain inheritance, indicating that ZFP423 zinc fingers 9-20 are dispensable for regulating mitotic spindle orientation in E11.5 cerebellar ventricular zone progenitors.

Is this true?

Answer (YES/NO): NO